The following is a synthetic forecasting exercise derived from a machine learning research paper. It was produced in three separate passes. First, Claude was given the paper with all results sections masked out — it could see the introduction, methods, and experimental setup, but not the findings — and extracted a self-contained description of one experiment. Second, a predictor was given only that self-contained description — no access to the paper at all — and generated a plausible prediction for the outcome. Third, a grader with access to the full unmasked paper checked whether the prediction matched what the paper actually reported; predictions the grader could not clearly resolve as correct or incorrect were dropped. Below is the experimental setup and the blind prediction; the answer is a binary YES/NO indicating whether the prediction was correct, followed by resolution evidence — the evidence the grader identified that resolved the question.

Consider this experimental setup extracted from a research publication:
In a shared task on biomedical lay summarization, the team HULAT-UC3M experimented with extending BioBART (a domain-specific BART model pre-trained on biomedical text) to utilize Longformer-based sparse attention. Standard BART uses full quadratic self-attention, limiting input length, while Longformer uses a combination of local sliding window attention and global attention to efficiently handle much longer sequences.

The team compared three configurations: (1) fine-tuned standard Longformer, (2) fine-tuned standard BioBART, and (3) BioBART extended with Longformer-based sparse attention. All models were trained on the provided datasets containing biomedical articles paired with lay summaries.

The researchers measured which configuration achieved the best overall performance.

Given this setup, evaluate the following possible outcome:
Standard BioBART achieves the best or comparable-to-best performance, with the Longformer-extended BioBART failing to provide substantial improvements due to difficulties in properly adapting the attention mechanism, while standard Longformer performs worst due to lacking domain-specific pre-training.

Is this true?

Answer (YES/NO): NO